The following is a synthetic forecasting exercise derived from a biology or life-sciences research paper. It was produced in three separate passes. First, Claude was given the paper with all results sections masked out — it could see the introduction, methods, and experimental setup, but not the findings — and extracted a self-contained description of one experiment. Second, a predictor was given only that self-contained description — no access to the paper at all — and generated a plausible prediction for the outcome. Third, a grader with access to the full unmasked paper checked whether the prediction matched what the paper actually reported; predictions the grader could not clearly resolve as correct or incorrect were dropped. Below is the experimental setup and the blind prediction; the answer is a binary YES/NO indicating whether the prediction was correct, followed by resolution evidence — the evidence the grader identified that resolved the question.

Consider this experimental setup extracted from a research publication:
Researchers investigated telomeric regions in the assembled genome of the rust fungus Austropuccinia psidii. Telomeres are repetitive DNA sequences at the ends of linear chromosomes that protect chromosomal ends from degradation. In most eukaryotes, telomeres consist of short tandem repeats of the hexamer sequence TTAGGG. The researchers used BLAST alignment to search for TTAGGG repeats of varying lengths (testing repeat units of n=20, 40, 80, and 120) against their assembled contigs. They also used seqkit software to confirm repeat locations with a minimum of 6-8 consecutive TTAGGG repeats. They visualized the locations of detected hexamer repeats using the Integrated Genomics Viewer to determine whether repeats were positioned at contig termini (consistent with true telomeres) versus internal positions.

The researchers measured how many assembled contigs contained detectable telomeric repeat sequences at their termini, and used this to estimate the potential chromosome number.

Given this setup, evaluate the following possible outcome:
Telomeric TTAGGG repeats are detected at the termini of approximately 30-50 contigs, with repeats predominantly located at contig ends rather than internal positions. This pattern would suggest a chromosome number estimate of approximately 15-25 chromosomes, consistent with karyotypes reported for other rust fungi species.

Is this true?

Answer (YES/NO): NO